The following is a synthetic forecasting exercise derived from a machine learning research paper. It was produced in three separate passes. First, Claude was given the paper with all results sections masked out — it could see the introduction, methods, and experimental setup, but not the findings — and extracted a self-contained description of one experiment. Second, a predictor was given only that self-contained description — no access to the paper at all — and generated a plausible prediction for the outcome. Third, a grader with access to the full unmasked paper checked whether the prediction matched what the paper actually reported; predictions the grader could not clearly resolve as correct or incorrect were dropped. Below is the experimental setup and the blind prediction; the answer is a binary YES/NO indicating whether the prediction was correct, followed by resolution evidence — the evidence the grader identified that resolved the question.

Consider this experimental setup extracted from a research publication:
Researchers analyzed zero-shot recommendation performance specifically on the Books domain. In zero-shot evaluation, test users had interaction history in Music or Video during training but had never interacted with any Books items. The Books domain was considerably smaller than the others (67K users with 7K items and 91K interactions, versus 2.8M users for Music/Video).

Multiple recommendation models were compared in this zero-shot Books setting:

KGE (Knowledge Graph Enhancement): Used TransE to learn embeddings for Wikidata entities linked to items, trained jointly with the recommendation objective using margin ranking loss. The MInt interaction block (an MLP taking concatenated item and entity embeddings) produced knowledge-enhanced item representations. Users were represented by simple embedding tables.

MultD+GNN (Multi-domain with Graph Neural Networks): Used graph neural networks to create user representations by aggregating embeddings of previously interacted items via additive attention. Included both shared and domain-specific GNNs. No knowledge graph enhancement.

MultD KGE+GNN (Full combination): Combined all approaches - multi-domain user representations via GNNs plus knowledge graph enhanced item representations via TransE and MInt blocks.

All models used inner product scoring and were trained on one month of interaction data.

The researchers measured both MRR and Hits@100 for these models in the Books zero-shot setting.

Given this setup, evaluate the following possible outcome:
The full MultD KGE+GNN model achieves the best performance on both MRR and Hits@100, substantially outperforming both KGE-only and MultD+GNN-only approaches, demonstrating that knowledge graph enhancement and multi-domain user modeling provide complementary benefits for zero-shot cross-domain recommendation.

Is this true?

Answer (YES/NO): NO